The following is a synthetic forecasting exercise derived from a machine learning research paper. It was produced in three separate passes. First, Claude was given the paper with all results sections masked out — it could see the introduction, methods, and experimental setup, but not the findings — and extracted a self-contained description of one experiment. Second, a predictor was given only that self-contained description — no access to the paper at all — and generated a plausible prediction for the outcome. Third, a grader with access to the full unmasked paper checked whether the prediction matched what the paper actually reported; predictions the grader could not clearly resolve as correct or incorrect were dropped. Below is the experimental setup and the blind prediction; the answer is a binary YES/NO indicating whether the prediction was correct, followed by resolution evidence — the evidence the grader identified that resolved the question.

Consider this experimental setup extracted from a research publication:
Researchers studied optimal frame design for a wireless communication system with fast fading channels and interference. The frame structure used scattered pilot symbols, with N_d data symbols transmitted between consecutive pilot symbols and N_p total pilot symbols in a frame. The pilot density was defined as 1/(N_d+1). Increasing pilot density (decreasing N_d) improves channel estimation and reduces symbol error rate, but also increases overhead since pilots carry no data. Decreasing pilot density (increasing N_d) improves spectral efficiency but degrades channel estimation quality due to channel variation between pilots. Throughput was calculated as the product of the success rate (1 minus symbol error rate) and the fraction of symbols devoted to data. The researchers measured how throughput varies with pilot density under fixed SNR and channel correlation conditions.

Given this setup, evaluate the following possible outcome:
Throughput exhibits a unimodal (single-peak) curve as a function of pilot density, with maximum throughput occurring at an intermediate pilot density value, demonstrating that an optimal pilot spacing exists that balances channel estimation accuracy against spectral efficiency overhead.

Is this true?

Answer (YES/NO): YES